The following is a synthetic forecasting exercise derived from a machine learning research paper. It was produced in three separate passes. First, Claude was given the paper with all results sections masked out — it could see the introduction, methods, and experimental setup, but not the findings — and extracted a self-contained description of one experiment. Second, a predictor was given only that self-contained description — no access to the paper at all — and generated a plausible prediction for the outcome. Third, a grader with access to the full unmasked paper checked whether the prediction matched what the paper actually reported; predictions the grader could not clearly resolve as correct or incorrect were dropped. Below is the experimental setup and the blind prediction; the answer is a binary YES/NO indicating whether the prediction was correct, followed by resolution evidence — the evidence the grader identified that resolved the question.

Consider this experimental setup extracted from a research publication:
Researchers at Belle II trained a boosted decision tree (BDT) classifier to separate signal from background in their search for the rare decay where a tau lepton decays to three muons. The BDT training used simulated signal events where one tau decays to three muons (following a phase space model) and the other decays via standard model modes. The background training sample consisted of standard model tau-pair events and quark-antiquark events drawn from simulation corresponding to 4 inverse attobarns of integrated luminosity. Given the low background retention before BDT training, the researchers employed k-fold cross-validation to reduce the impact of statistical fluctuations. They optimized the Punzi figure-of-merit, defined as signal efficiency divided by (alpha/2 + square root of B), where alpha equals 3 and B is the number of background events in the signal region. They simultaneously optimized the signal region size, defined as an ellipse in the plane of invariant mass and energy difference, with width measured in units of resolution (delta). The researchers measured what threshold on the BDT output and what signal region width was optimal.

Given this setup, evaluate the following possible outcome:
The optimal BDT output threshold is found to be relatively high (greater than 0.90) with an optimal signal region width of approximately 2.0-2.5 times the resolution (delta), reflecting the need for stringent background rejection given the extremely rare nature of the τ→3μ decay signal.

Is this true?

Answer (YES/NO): NO